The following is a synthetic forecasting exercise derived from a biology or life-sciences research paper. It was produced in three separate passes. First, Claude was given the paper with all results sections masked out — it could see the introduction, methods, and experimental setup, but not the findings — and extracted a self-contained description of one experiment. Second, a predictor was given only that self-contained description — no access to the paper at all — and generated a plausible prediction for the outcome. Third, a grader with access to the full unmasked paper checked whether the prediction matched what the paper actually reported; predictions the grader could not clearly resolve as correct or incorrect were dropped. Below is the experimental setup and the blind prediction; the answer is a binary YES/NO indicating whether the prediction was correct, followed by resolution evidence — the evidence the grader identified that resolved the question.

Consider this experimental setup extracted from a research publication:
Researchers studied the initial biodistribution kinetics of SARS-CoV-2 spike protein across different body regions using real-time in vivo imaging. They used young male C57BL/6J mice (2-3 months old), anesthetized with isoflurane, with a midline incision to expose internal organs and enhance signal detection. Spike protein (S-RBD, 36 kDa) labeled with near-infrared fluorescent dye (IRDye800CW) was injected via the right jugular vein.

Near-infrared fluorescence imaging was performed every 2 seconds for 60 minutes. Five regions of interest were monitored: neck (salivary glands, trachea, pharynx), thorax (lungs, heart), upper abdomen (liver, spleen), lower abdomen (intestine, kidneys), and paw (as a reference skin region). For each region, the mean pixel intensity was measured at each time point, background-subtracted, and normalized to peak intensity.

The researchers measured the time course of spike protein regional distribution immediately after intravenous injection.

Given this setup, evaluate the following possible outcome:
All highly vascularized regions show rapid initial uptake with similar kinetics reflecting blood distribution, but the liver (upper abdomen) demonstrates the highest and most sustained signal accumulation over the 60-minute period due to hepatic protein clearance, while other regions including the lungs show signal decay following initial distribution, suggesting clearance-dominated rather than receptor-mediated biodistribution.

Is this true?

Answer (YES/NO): NO